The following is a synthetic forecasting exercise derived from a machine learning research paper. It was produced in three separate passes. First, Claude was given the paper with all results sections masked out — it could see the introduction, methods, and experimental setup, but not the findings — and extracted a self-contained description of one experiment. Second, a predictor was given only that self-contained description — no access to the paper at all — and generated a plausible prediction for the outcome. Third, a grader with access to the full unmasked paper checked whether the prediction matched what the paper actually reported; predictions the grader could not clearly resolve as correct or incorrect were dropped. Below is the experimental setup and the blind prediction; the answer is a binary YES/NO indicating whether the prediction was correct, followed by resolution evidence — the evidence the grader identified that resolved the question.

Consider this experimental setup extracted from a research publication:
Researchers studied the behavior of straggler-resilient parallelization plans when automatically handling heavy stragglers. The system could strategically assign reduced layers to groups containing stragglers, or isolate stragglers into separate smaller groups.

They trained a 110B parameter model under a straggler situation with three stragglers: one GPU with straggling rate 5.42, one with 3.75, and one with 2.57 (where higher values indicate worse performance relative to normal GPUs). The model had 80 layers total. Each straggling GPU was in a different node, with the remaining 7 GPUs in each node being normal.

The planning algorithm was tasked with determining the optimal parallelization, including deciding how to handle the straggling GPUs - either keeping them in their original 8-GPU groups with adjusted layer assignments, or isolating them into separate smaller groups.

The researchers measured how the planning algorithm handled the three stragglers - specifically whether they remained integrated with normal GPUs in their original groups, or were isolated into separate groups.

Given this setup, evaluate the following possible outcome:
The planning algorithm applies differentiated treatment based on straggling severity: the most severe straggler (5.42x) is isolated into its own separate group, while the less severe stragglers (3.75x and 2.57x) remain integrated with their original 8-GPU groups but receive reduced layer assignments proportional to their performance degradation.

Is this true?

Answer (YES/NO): NO